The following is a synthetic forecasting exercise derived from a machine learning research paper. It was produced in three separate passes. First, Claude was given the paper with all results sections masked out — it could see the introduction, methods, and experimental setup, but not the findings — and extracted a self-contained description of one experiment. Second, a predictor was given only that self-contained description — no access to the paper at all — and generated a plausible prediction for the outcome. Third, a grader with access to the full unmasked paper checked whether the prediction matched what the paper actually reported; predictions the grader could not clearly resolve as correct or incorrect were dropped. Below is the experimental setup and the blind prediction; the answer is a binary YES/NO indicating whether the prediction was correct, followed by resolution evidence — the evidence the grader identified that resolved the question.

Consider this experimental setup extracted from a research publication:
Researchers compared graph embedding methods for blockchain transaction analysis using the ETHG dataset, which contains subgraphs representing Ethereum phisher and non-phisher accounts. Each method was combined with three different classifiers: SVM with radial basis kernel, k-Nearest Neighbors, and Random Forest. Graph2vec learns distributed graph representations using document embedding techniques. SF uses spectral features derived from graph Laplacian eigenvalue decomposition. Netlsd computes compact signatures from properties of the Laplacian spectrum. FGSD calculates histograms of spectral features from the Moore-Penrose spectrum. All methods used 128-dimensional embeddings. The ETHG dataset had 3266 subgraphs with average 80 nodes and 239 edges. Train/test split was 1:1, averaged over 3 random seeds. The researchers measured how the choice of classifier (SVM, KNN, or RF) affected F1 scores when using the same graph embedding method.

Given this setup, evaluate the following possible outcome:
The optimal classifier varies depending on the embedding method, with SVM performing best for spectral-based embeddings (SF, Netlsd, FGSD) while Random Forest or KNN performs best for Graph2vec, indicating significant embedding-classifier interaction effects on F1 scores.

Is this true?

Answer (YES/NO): NO